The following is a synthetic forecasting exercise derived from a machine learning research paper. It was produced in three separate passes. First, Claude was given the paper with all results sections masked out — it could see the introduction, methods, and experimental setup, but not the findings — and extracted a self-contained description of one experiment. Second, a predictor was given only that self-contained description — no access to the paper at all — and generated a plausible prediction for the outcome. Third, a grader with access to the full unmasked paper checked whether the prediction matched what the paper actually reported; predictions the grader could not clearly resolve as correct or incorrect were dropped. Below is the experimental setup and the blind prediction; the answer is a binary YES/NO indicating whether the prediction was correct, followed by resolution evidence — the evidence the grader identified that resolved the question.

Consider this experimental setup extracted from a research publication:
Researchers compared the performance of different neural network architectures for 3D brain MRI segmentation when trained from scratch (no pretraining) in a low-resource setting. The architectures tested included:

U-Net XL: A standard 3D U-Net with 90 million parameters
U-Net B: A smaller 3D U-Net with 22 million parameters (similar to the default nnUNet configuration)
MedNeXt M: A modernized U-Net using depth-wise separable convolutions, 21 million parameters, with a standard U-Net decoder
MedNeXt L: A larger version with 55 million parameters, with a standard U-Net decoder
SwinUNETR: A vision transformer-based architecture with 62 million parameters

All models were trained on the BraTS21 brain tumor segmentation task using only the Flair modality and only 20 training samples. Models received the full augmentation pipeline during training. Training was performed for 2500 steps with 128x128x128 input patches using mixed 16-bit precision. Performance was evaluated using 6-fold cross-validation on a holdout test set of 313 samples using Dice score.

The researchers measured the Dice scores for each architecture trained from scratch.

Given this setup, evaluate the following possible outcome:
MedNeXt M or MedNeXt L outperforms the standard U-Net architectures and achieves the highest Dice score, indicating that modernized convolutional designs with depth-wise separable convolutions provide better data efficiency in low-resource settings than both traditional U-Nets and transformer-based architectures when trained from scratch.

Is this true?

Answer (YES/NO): YES